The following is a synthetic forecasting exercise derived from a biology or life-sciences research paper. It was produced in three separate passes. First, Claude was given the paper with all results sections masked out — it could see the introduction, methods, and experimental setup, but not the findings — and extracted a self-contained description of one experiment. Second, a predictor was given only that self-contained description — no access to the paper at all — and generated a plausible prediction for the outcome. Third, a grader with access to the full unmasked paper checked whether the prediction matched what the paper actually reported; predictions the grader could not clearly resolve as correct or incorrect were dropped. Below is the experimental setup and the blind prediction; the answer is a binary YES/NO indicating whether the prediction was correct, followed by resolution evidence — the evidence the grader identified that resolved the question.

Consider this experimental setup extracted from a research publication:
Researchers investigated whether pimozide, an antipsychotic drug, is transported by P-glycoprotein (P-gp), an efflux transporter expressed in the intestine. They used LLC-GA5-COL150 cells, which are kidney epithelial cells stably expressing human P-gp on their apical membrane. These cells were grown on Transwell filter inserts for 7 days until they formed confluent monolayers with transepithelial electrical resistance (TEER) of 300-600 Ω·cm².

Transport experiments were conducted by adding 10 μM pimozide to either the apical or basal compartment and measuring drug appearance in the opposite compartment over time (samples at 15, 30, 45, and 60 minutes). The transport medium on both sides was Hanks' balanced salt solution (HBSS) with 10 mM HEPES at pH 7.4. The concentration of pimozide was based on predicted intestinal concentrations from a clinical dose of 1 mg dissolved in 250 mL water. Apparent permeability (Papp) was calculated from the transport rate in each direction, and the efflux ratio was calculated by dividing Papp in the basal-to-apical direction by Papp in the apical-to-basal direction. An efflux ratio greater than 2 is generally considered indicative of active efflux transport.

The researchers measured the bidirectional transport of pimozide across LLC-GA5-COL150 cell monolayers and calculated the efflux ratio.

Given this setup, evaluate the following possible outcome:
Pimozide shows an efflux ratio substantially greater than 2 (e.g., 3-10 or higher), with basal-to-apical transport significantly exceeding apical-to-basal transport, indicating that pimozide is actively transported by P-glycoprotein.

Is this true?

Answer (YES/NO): YES